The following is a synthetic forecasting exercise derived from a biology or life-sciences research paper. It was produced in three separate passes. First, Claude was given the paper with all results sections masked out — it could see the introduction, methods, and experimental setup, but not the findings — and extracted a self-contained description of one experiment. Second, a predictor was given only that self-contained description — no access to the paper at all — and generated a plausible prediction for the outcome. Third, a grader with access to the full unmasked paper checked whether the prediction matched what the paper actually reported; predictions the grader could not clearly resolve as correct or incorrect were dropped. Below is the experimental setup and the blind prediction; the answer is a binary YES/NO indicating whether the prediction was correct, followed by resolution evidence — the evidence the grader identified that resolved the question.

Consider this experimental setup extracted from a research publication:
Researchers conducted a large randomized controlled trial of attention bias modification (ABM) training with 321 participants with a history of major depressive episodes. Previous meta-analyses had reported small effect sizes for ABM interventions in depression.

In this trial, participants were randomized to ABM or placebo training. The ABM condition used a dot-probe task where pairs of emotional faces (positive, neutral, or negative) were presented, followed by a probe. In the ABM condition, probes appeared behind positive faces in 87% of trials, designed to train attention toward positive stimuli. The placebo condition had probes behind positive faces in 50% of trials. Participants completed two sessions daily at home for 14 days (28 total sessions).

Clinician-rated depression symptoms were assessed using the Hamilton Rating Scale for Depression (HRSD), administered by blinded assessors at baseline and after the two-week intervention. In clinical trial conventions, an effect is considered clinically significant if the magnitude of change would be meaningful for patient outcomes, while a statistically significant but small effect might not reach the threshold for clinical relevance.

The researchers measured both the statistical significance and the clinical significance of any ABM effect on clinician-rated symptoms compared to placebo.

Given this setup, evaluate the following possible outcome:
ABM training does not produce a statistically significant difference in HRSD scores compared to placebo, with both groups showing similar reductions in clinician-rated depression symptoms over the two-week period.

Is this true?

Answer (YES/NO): NO